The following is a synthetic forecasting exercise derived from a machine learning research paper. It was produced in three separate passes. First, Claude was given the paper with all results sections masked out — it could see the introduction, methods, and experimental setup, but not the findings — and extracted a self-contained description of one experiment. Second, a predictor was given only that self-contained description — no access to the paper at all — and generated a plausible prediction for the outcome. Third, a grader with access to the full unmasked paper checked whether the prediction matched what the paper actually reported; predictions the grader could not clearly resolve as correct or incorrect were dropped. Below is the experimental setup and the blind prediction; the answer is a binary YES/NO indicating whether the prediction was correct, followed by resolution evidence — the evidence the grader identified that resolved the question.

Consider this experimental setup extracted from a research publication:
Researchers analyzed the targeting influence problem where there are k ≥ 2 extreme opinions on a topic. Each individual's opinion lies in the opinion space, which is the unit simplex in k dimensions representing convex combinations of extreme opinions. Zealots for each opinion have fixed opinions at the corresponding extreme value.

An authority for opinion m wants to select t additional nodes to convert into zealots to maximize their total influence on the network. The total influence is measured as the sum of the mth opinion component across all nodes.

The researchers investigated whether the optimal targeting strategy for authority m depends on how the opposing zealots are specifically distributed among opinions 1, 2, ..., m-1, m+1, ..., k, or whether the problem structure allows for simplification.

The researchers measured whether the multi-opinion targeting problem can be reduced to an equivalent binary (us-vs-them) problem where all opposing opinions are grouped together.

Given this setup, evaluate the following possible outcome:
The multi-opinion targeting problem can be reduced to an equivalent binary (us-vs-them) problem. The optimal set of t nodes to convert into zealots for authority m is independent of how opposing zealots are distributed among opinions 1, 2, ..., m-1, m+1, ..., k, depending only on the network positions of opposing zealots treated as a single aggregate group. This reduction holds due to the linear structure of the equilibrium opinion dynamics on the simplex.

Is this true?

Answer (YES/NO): YES